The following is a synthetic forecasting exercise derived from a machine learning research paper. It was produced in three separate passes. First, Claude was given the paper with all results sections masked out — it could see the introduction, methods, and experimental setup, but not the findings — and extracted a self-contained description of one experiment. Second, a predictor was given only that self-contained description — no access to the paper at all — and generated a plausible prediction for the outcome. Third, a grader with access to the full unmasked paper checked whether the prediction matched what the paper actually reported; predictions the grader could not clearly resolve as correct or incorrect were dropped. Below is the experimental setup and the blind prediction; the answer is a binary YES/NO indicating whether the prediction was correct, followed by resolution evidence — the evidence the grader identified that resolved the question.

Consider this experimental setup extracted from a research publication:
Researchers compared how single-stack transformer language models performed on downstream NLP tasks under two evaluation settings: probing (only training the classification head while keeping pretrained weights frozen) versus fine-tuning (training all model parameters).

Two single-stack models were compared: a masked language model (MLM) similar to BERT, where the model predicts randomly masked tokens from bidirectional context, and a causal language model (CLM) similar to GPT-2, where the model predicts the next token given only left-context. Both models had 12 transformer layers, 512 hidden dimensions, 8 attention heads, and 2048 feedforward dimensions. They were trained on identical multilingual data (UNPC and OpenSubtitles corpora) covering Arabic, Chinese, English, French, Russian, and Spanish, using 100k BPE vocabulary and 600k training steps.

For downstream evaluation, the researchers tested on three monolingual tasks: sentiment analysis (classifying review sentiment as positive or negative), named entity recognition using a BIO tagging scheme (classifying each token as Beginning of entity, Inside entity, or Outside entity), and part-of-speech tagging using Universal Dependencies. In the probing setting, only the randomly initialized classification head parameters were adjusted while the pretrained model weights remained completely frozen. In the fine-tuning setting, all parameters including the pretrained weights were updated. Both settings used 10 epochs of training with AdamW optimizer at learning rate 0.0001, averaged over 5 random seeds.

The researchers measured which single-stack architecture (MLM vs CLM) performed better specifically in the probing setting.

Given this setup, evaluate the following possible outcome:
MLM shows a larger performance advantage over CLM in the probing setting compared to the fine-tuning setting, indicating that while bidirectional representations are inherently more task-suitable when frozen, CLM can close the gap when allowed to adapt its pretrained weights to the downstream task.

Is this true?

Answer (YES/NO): NO